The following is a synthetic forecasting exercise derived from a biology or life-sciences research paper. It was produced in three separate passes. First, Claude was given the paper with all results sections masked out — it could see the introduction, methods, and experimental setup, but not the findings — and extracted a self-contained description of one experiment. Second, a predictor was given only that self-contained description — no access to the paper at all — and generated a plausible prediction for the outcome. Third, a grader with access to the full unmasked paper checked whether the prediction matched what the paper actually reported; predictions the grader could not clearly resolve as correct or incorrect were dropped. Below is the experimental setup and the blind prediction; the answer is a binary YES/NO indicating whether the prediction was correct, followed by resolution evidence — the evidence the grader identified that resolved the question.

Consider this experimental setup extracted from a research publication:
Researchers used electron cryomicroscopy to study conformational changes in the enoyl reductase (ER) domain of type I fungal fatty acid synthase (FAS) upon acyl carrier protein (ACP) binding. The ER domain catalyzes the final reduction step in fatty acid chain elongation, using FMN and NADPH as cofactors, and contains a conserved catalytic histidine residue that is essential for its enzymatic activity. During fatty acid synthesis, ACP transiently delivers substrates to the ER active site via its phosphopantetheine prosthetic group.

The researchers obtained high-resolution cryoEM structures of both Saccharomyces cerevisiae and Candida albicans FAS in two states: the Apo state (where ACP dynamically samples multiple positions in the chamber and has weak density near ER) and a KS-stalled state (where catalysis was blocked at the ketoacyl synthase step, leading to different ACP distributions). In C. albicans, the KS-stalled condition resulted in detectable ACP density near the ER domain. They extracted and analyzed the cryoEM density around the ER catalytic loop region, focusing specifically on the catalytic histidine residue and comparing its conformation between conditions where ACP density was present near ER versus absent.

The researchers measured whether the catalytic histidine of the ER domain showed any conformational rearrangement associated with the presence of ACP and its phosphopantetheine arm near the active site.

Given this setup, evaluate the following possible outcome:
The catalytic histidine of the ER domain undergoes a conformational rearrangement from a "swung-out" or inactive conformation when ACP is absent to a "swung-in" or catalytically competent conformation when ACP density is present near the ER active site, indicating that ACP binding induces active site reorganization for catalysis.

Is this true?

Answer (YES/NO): NO